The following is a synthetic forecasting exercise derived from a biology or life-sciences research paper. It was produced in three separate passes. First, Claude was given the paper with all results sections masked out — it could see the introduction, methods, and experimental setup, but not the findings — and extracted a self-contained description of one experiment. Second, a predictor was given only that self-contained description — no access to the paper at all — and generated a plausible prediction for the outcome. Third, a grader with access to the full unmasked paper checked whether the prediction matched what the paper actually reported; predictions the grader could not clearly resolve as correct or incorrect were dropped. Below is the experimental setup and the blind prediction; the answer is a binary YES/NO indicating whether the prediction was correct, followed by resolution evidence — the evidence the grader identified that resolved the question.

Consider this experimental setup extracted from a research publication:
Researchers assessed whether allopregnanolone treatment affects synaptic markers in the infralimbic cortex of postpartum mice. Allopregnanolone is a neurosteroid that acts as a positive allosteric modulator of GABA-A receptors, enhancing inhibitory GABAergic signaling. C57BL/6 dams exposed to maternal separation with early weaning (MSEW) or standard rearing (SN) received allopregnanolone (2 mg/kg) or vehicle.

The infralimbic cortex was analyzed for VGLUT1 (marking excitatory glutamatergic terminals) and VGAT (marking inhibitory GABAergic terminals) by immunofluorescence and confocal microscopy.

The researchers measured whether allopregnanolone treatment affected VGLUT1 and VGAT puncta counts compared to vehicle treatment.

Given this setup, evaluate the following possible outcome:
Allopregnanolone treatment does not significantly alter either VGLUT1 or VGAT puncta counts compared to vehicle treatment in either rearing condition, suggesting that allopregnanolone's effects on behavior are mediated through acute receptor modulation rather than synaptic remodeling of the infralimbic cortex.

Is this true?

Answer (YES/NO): NO